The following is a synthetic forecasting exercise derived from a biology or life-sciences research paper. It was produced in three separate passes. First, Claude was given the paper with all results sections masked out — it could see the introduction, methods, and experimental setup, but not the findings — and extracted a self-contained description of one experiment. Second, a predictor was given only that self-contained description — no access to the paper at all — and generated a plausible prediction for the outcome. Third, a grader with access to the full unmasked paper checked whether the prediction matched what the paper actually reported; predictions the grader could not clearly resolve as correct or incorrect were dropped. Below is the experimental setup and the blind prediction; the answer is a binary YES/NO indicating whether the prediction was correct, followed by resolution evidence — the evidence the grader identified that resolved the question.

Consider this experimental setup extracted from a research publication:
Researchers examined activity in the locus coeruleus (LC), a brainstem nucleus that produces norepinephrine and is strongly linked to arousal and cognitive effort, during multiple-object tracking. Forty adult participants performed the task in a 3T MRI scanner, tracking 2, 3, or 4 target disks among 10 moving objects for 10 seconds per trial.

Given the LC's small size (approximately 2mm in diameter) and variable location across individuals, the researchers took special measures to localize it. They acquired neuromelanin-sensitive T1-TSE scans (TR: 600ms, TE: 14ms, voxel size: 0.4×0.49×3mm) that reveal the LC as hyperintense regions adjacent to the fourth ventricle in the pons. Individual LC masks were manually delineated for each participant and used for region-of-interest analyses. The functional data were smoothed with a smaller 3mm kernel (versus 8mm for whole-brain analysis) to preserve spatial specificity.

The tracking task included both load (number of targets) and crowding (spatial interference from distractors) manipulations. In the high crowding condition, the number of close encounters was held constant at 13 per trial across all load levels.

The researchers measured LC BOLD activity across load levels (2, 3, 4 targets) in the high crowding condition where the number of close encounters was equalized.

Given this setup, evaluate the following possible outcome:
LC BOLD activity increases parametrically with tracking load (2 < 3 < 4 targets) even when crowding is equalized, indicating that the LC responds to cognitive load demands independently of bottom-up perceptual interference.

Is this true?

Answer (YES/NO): YES